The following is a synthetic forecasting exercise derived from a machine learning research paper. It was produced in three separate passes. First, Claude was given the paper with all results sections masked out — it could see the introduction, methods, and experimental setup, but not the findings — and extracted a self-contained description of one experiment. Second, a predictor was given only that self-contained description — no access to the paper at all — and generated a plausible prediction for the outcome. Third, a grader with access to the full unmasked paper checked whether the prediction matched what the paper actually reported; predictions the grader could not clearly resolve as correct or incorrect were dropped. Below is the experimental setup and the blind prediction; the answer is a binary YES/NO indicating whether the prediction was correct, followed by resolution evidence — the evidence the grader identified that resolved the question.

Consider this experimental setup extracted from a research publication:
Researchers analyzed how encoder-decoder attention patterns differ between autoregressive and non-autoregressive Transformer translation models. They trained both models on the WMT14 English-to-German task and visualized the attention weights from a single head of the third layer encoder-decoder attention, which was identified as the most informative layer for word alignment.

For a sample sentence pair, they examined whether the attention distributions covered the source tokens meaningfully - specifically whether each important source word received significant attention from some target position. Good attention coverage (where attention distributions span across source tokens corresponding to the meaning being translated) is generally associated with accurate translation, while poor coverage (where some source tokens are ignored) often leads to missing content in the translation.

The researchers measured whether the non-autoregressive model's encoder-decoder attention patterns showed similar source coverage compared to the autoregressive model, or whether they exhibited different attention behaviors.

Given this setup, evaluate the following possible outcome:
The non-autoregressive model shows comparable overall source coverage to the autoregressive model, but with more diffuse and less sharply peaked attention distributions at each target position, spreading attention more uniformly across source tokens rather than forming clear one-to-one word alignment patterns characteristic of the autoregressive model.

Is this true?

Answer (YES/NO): NO